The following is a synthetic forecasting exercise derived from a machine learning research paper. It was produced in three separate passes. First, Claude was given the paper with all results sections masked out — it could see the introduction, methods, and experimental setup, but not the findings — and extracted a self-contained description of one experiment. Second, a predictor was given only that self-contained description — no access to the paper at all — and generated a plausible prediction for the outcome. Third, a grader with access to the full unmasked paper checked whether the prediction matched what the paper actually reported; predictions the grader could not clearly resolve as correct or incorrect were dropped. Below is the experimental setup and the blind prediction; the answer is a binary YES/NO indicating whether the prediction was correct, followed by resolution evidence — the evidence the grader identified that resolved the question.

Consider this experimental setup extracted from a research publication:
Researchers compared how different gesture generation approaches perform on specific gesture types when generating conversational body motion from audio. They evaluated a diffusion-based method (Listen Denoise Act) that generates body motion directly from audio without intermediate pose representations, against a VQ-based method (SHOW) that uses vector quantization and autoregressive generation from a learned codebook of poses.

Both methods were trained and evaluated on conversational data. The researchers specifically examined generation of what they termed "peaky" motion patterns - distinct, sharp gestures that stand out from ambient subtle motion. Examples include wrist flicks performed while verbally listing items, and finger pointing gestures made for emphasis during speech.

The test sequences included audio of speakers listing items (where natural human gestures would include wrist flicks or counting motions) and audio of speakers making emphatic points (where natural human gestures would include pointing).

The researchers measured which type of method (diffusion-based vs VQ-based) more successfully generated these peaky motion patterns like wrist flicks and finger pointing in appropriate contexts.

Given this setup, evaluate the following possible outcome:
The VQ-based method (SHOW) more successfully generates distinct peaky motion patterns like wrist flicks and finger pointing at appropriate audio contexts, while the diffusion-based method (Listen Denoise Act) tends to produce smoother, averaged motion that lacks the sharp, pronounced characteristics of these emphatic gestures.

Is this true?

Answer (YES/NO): NO